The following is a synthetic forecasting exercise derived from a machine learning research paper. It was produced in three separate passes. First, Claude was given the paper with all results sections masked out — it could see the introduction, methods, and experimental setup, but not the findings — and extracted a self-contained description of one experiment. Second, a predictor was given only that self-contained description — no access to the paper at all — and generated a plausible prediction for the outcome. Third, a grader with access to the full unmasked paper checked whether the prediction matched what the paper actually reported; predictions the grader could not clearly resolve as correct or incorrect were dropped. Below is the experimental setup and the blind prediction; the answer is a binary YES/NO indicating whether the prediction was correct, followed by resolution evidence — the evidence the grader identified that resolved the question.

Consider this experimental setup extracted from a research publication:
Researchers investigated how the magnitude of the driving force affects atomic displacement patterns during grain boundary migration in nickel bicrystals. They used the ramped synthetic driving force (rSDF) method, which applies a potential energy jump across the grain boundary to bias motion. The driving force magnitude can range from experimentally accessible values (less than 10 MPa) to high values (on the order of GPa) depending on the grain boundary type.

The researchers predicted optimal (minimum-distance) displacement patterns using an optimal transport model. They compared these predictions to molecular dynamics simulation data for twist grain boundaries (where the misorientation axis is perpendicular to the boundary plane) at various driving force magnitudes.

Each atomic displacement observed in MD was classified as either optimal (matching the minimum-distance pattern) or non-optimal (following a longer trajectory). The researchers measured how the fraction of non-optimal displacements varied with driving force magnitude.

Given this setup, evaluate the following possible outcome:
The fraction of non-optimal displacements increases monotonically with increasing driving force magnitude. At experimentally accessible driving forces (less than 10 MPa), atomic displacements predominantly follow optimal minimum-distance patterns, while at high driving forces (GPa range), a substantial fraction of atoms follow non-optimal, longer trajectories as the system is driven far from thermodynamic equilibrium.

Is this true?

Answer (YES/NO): NO